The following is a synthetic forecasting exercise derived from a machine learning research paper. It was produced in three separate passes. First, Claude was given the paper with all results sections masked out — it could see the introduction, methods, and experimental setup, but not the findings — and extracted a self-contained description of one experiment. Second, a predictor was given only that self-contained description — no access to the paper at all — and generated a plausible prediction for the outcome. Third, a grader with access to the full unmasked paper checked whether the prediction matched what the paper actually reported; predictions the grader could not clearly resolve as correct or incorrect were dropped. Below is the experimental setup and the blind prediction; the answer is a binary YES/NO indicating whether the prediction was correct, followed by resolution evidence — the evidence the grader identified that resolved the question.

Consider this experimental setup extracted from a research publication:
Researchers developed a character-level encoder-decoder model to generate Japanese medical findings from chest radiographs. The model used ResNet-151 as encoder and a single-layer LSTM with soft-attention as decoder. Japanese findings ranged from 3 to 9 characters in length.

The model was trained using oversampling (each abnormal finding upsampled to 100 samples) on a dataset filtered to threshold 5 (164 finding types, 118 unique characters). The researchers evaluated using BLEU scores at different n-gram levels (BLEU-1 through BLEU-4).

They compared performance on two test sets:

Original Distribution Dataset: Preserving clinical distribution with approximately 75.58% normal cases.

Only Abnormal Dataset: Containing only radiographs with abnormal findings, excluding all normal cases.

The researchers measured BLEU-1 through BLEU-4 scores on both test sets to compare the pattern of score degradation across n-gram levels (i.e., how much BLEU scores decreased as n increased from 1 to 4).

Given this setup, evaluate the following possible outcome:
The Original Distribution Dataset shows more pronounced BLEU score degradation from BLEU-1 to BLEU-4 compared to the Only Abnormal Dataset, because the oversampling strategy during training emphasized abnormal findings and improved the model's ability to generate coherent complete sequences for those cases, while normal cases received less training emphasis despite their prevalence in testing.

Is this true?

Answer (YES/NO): NO